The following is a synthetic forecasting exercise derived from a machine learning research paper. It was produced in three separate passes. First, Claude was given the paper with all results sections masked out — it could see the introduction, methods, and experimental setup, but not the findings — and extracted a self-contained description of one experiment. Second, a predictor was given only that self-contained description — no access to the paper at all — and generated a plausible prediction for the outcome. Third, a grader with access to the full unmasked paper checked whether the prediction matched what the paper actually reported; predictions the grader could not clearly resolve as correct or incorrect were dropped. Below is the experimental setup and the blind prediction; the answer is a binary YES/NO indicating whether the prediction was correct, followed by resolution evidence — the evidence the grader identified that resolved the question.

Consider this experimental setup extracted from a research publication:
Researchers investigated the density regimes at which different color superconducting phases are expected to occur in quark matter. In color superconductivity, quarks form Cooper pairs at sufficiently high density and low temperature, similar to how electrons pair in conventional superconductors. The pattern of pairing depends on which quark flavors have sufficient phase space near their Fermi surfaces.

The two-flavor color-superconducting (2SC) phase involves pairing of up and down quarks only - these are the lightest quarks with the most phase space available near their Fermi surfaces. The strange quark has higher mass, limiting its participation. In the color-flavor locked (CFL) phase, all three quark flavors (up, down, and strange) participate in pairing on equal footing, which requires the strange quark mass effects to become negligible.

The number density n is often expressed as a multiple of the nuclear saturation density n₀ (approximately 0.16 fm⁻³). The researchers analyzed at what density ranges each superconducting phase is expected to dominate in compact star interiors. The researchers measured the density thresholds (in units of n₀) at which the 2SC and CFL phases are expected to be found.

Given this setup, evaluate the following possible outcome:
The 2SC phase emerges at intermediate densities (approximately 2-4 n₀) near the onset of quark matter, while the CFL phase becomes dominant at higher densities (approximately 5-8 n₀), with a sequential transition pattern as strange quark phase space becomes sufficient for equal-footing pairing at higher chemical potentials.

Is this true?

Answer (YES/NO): NO